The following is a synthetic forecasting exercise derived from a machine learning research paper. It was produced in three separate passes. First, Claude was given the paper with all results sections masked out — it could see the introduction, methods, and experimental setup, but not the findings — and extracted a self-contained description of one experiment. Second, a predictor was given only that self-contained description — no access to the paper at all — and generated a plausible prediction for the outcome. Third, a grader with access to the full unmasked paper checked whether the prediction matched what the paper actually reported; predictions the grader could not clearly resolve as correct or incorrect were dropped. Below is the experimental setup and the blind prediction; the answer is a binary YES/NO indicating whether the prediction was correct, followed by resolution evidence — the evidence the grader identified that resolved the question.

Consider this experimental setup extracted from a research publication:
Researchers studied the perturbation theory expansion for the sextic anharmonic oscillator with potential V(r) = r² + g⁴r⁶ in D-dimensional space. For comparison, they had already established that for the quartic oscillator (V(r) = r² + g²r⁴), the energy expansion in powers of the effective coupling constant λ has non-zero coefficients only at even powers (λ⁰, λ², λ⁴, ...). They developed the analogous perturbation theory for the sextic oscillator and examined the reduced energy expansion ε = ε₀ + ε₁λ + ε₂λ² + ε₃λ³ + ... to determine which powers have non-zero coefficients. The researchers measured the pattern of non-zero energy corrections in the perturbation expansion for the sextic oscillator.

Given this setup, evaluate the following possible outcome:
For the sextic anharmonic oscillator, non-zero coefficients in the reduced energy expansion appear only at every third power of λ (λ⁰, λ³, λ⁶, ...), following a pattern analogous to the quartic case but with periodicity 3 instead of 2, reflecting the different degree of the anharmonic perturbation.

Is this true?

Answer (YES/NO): NO